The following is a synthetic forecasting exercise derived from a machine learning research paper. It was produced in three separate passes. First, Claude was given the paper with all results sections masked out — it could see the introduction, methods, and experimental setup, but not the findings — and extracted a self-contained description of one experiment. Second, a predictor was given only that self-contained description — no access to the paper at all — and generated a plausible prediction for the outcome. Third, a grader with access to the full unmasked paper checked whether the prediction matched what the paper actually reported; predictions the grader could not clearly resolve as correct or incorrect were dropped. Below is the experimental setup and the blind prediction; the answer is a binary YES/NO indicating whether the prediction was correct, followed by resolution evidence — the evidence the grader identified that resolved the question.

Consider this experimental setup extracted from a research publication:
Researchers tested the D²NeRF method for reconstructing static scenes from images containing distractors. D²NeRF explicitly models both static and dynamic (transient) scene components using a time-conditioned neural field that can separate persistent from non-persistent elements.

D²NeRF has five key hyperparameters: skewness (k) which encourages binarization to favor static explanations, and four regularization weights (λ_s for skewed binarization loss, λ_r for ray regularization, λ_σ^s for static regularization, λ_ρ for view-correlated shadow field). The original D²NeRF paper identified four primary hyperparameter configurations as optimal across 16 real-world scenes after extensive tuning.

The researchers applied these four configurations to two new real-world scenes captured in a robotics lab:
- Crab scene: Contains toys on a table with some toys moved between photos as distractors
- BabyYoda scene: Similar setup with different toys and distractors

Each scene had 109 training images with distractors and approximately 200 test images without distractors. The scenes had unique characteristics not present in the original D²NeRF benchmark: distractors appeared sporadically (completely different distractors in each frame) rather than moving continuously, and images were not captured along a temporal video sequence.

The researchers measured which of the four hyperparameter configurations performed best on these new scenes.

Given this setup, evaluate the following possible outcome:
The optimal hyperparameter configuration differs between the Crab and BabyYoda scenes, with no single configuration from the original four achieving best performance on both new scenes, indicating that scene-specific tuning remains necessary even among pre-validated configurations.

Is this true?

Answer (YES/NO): NO